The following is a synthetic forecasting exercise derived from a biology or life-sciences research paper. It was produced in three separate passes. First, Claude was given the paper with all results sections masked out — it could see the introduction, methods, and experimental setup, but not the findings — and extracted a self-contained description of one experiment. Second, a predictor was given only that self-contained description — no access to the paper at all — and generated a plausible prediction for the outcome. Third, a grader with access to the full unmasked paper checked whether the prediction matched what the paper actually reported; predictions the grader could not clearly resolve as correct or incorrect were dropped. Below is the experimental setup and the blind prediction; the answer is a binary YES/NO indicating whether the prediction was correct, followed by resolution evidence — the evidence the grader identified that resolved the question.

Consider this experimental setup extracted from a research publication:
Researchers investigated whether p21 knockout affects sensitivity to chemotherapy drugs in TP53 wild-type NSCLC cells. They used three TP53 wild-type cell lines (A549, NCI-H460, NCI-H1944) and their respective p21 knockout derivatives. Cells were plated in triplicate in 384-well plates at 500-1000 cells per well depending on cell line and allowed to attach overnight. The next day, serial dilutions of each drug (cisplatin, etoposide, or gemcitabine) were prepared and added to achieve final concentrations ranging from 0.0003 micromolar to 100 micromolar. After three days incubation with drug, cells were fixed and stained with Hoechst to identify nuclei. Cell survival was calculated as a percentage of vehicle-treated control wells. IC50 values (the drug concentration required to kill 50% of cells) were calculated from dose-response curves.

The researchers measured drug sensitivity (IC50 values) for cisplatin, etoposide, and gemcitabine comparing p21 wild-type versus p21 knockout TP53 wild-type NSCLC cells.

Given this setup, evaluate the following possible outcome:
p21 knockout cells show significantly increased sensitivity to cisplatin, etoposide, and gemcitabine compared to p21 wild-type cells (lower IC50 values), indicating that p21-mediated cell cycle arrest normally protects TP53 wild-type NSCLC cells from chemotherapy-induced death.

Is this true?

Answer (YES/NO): NO